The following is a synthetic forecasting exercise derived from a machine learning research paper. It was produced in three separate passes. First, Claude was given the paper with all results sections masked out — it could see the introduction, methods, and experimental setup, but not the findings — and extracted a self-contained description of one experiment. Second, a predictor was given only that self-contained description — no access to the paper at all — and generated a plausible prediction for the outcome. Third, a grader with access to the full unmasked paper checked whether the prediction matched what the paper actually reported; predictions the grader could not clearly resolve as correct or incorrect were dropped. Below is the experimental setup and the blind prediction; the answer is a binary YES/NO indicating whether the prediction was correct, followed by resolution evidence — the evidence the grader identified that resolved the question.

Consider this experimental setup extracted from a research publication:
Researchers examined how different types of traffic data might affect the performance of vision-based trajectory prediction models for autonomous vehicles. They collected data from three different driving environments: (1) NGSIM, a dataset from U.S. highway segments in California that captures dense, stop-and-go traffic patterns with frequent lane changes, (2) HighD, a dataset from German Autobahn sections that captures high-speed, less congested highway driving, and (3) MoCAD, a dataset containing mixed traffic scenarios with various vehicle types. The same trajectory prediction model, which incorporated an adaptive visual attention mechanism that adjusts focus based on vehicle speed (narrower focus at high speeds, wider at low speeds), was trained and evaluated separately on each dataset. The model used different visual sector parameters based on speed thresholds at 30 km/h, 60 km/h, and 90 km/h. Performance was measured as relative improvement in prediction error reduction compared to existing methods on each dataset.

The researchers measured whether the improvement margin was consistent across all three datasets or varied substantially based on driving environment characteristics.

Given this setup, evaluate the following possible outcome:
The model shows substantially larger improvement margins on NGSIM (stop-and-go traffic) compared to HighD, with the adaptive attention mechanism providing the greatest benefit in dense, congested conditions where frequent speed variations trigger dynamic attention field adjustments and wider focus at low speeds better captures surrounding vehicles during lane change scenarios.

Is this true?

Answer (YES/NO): NO